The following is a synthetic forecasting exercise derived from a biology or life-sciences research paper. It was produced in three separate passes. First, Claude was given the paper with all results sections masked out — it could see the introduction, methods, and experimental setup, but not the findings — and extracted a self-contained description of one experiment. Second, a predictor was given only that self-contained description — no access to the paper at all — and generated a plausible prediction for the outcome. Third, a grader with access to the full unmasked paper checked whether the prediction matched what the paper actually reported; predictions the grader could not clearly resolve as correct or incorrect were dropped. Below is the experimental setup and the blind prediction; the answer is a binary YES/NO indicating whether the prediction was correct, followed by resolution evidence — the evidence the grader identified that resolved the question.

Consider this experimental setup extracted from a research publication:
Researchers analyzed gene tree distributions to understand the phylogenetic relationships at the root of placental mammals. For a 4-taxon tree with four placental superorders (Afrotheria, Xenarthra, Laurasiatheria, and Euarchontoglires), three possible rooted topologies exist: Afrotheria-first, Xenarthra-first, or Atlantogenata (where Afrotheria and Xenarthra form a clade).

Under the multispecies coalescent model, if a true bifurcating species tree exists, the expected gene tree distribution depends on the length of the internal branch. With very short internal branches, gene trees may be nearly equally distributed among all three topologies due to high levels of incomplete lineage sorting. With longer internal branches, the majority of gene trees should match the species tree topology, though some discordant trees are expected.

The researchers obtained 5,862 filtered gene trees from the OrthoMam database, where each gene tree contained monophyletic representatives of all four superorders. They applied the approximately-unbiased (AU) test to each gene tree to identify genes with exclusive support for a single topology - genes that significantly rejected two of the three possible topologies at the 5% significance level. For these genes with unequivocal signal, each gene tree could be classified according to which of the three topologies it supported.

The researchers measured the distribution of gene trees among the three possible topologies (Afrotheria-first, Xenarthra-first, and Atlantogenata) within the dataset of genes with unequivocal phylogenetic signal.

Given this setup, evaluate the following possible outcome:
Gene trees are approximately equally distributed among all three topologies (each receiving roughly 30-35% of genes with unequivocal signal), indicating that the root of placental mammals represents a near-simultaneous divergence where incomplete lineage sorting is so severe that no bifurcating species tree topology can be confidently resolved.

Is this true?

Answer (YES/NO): NO